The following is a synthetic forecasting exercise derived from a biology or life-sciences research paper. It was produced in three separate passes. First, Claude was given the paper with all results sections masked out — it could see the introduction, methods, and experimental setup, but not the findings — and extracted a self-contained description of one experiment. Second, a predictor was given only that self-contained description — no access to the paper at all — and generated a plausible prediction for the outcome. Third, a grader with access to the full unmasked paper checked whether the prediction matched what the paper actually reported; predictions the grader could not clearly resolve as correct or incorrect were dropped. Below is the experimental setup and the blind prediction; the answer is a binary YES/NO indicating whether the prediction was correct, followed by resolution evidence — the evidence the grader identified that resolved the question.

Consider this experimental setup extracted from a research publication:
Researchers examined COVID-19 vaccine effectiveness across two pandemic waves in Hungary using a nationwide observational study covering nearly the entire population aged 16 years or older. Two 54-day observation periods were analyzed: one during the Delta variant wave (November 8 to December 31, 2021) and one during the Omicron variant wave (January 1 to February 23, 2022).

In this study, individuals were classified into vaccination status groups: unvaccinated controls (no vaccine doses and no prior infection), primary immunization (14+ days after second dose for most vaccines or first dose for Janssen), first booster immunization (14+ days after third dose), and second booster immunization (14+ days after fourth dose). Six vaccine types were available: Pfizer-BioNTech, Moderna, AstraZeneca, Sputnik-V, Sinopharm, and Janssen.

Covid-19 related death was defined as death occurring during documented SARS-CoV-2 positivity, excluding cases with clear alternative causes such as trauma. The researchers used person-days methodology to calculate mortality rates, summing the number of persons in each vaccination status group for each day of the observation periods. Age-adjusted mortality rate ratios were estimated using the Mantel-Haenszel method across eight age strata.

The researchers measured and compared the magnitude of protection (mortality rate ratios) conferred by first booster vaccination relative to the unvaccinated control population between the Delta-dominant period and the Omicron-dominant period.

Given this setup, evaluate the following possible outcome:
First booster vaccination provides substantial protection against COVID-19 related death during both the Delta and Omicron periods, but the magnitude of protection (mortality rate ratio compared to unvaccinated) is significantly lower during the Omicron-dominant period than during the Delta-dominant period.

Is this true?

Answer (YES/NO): YES